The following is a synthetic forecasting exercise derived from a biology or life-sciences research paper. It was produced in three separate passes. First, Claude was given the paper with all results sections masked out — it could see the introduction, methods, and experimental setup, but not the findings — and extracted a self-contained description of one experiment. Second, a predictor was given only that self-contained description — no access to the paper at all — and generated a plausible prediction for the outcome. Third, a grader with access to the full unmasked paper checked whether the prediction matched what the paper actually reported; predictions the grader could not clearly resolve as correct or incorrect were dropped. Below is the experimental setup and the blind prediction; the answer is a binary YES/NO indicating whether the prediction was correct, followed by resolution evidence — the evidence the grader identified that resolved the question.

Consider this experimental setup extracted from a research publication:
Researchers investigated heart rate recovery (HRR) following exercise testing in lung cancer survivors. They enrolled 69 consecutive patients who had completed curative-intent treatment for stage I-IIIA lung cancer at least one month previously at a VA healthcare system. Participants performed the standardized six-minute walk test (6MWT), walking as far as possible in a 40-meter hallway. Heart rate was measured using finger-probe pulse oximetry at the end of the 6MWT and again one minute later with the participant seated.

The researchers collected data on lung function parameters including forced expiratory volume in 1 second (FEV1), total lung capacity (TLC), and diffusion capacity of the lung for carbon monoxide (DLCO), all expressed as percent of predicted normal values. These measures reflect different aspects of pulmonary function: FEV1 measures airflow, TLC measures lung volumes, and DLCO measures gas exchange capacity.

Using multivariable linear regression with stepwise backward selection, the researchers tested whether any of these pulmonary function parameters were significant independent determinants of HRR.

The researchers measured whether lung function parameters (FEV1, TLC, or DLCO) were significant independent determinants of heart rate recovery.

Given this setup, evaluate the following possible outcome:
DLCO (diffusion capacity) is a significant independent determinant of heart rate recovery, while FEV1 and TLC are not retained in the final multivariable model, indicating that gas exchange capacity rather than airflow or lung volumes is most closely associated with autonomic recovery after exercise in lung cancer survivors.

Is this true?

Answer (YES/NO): NO